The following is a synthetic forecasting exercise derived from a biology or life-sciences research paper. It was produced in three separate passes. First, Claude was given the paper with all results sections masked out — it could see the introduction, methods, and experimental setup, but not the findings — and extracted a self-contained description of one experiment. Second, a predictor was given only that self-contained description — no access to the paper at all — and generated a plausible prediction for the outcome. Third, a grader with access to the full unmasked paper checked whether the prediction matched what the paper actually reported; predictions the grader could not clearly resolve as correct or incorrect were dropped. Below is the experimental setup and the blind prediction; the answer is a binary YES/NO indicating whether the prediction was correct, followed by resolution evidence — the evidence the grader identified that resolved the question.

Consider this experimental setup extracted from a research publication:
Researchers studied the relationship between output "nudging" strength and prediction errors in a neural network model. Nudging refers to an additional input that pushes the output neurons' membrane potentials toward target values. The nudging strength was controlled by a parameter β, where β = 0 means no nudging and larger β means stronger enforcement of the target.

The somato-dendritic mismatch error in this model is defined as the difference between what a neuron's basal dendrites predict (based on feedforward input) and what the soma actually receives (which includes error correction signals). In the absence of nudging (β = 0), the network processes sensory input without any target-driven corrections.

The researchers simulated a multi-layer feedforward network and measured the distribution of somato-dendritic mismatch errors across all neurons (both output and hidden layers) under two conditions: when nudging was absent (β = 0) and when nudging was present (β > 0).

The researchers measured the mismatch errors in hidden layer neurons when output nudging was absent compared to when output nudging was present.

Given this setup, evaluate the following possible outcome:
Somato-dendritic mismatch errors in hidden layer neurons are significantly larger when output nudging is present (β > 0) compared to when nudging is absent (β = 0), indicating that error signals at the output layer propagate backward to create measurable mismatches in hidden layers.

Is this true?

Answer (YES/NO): YES